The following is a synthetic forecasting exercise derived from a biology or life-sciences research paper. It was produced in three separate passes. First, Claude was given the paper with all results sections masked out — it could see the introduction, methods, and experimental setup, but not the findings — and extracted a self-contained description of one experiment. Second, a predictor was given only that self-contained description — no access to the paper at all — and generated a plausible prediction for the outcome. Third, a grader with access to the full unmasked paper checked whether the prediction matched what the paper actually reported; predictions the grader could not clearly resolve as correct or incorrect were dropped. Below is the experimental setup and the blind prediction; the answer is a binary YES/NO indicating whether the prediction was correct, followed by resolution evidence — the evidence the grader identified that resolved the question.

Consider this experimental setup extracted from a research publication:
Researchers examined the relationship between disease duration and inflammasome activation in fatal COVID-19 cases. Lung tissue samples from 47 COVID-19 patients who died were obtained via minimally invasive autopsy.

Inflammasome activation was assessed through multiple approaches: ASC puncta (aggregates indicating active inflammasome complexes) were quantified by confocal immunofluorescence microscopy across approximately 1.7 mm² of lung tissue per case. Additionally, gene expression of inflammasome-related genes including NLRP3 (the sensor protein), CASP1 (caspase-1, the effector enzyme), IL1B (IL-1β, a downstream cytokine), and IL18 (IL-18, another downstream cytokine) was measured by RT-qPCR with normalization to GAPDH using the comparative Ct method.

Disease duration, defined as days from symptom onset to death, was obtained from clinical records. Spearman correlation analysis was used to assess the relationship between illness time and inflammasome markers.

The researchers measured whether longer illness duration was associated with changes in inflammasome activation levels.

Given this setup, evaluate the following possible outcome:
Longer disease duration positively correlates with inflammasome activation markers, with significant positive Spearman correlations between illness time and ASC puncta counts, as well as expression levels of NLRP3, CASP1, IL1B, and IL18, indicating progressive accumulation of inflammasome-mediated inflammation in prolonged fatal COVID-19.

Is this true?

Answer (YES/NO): NO